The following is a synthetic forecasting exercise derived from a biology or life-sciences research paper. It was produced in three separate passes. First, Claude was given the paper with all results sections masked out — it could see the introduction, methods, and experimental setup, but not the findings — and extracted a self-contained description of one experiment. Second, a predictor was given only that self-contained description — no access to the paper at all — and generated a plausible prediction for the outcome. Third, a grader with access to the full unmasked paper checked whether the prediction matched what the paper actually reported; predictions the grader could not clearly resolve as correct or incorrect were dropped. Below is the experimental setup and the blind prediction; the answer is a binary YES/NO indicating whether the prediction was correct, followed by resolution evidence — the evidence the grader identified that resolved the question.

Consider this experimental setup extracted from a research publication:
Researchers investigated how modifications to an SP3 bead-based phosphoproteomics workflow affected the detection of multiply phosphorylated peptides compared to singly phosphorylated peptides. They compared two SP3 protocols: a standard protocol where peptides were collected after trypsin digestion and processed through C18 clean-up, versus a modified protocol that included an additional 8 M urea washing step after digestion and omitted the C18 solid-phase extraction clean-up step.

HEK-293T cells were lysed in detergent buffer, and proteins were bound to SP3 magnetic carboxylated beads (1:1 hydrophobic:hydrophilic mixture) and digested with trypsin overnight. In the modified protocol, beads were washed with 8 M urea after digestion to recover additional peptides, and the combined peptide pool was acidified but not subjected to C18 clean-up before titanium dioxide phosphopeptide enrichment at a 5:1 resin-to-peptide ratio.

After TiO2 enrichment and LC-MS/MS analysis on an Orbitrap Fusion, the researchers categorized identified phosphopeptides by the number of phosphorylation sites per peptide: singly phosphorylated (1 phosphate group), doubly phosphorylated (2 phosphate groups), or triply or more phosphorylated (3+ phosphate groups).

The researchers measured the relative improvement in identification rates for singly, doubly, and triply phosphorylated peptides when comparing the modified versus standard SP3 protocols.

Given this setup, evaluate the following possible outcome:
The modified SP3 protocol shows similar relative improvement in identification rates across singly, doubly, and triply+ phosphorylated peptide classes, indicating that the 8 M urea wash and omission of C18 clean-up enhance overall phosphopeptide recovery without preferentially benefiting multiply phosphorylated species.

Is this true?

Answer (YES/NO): NO